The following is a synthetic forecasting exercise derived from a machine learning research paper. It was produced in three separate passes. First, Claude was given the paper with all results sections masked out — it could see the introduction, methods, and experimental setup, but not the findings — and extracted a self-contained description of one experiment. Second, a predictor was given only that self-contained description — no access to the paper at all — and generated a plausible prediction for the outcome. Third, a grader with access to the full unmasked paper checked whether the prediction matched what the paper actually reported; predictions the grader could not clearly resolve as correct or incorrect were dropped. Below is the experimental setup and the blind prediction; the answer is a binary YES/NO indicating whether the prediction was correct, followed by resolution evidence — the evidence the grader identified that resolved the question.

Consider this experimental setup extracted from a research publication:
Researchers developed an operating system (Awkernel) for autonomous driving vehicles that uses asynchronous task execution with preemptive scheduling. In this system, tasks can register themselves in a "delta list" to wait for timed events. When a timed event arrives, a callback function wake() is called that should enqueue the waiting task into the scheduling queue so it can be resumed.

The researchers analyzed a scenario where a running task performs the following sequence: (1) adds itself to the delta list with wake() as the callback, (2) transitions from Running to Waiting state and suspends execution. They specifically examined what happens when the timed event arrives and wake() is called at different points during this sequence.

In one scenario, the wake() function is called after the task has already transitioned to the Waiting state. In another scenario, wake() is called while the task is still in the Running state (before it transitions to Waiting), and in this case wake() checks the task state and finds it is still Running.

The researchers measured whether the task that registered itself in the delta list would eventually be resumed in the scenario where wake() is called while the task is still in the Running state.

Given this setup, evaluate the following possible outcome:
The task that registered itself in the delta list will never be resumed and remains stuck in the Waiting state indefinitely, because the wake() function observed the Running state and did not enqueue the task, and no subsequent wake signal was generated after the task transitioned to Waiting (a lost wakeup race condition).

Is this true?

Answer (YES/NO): YES